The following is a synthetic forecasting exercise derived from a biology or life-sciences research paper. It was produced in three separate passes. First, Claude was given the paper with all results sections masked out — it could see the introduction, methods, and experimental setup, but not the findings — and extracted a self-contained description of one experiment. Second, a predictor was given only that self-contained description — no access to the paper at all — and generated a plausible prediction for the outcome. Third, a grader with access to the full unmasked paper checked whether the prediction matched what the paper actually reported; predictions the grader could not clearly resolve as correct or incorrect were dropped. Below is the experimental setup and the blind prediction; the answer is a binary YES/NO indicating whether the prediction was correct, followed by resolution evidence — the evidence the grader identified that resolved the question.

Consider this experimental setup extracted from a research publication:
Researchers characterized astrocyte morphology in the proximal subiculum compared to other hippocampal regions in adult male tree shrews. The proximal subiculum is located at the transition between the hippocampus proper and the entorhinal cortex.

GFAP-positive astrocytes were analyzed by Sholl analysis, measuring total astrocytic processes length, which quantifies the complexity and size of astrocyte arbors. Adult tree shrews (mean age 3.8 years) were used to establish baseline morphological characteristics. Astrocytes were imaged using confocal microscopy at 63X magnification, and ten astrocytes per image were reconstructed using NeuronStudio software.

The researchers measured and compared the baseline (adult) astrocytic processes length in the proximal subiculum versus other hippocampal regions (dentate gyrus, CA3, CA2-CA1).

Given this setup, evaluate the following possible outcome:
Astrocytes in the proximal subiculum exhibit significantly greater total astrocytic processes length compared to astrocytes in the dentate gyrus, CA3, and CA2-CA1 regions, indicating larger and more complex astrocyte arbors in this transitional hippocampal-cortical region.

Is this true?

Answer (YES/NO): NO